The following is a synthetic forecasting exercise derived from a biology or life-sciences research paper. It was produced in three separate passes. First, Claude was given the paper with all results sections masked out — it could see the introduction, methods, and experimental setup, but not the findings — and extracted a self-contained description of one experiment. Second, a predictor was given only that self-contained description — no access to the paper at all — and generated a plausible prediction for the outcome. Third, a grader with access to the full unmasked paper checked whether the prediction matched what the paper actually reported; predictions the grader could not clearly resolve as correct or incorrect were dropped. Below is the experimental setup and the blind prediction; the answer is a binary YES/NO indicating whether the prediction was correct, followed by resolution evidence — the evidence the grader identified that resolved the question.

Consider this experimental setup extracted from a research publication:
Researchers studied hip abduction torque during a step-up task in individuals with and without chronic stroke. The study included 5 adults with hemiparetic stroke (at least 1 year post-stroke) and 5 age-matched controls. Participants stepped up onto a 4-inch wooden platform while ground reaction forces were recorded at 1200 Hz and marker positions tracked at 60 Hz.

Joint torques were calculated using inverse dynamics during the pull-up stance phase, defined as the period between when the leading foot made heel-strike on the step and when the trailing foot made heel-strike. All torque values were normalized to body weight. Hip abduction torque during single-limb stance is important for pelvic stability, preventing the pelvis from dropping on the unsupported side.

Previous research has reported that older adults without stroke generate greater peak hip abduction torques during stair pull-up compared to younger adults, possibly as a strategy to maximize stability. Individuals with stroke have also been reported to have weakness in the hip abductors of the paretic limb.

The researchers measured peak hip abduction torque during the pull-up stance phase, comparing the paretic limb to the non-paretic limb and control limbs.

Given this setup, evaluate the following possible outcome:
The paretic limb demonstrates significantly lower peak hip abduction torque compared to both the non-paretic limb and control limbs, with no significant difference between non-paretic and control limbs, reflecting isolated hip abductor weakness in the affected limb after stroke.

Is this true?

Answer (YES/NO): NO